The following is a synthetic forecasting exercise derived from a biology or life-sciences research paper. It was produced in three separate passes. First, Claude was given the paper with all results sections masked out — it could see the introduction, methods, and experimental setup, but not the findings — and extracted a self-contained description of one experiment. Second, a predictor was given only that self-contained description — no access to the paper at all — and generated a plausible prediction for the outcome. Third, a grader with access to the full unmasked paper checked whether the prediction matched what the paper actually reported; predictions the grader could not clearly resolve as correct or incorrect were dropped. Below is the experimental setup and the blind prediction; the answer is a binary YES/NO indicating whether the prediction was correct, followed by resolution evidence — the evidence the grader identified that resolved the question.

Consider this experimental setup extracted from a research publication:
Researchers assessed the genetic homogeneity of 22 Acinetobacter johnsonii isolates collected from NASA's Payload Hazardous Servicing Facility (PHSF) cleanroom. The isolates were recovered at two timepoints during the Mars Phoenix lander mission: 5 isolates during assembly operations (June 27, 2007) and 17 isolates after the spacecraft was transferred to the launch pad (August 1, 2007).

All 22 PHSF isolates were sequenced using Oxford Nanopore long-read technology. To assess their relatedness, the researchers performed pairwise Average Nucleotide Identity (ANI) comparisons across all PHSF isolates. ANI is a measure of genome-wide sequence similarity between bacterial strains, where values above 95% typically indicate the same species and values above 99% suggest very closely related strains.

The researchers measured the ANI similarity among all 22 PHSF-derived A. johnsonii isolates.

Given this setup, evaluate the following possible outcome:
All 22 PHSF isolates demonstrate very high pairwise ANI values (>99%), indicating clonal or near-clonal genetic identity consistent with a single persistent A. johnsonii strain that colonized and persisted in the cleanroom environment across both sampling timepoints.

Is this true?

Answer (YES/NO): YES